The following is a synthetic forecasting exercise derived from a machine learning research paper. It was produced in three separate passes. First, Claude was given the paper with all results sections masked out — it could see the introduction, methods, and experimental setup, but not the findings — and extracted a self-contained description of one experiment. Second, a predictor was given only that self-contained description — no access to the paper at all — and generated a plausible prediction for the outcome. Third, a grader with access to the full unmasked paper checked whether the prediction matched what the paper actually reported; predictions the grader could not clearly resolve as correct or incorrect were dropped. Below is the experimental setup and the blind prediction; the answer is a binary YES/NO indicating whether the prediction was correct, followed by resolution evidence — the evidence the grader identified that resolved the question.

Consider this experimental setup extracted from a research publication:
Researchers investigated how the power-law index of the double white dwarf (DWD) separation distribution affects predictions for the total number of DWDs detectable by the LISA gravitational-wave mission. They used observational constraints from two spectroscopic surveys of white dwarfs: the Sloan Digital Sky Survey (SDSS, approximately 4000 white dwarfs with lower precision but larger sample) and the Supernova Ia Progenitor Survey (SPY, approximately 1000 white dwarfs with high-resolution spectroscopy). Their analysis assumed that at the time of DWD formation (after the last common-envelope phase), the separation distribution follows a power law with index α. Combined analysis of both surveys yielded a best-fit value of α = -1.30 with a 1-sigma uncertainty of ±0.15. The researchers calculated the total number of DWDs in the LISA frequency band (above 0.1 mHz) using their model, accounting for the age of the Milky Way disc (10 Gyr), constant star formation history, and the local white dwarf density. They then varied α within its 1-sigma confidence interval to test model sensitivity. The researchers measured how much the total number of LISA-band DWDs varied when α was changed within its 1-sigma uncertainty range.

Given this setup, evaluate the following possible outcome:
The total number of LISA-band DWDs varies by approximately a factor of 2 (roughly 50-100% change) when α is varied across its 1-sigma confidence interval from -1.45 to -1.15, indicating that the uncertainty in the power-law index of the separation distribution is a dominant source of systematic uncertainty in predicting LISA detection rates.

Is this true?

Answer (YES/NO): NO